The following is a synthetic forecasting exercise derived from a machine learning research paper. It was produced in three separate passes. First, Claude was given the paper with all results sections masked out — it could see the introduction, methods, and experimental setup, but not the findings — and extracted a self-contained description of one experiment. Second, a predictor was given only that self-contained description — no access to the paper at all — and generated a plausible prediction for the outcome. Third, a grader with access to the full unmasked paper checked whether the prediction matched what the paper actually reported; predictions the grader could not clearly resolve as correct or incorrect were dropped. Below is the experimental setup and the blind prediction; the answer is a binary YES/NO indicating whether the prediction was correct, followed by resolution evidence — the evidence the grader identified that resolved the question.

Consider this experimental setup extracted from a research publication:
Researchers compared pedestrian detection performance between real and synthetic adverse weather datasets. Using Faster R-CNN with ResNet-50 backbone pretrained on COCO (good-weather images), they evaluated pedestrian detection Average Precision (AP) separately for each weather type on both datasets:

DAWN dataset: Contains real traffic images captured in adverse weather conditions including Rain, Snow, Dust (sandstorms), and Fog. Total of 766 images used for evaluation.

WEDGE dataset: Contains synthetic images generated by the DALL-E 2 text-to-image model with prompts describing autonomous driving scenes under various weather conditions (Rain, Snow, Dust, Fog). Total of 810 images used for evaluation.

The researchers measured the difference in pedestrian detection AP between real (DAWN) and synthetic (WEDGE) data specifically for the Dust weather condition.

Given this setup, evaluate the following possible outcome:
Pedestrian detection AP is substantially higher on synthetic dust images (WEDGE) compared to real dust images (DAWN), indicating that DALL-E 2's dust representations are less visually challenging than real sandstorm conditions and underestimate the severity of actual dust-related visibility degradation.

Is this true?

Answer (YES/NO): NO